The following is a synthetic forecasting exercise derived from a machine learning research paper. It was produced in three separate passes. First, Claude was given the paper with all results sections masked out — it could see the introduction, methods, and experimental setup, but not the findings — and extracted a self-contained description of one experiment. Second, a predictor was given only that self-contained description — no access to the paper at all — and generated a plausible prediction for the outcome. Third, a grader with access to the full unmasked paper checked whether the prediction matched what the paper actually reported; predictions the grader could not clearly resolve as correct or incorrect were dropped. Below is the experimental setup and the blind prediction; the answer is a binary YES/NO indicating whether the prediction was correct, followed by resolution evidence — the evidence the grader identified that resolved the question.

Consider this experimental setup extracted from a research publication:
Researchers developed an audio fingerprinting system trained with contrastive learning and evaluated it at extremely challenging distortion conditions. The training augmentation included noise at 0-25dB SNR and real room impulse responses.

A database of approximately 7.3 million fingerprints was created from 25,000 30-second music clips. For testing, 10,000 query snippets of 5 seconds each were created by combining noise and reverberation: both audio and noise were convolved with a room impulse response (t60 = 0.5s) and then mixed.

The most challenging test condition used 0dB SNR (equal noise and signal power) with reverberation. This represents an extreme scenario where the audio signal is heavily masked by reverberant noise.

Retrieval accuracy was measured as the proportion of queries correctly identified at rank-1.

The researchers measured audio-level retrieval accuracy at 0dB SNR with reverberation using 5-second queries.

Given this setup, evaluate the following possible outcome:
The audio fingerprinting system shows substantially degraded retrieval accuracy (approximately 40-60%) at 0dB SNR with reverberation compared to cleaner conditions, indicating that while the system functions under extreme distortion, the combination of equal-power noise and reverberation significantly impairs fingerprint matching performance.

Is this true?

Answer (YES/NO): NO